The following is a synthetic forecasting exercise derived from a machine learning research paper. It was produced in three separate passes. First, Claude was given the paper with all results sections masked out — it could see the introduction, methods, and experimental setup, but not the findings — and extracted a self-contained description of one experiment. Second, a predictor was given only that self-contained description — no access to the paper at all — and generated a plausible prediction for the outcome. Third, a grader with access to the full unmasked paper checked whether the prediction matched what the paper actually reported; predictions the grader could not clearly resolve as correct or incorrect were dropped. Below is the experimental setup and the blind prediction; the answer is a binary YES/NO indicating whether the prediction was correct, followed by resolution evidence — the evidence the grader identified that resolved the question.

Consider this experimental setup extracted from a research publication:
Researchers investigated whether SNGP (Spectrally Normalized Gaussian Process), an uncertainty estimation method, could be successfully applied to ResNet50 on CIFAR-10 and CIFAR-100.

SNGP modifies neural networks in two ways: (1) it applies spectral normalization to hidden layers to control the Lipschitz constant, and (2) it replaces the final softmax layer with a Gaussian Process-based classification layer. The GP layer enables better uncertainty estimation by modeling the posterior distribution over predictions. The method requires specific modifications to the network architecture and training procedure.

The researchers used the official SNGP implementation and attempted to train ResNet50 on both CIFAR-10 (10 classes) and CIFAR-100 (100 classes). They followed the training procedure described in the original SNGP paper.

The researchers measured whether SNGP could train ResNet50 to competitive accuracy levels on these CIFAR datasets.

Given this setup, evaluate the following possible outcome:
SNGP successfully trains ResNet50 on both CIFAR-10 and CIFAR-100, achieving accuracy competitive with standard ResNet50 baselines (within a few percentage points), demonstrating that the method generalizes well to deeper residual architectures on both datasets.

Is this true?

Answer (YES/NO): NO